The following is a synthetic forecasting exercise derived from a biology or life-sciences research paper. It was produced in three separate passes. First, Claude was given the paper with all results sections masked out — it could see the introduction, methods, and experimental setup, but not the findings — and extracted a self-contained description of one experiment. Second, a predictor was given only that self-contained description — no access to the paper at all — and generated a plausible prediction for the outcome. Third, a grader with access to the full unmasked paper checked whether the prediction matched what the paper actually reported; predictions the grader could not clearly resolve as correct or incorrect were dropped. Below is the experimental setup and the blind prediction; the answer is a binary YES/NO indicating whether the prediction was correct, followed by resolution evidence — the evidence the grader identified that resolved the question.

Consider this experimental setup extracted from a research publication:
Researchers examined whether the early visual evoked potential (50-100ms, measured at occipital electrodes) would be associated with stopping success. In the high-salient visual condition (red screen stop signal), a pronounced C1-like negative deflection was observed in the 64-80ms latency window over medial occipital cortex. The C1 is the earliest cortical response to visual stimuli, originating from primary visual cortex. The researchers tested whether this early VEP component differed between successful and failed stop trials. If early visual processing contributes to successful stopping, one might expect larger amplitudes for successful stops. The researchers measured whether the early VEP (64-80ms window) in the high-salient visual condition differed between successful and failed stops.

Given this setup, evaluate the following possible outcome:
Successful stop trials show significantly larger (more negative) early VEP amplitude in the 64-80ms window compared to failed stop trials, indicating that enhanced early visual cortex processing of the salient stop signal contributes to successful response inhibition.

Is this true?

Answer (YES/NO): NO